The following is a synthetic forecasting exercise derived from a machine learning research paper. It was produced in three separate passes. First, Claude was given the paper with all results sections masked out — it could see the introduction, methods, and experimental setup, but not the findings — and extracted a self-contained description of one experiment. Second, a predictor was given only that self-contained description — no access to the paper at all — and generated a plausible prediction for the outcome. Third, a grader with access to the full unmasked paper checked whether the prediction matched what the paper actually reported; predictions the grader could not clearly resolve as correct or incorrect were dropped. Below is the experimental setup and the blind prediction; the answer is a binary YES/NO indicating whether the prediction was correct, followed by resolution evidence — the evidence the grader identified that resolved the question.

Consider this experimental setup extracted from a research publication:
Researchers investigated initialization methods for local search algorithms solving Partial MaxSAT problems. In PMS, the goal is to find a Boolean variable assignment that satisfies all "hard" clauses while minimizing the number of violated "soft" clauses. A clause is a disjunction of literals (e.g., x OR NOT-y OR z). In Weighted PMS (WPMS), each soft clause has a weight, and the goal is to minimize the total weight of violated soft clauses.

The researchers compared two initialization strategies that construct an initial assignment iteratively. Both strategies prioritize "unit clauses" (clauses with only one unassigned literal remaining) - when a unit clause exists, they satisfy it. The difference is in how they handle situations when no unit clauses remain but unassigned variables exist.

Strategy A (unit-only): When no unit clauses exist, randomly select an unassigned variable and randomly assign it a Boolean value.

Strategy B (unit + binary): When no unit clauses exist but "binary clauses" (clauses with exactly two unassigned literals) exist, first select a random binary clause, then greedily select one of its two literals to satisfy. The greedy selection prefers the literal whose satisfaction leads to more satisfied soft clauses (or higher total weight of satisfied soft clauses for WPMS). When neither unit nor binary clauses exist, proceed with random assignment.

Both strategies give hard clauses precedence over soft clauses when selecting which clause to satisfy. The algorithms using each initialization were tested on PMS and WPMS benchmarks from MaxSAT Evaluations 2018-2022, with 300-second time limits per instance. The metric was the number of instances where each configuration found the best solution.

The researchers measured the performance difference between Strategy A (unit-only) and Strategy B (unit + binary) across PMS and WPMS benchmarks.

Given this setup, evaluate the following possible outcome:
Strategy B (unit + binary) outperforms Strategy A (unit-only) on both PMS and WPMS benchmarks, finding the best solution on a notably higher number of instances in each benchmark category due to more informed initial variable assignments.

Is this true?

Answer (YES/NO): NO